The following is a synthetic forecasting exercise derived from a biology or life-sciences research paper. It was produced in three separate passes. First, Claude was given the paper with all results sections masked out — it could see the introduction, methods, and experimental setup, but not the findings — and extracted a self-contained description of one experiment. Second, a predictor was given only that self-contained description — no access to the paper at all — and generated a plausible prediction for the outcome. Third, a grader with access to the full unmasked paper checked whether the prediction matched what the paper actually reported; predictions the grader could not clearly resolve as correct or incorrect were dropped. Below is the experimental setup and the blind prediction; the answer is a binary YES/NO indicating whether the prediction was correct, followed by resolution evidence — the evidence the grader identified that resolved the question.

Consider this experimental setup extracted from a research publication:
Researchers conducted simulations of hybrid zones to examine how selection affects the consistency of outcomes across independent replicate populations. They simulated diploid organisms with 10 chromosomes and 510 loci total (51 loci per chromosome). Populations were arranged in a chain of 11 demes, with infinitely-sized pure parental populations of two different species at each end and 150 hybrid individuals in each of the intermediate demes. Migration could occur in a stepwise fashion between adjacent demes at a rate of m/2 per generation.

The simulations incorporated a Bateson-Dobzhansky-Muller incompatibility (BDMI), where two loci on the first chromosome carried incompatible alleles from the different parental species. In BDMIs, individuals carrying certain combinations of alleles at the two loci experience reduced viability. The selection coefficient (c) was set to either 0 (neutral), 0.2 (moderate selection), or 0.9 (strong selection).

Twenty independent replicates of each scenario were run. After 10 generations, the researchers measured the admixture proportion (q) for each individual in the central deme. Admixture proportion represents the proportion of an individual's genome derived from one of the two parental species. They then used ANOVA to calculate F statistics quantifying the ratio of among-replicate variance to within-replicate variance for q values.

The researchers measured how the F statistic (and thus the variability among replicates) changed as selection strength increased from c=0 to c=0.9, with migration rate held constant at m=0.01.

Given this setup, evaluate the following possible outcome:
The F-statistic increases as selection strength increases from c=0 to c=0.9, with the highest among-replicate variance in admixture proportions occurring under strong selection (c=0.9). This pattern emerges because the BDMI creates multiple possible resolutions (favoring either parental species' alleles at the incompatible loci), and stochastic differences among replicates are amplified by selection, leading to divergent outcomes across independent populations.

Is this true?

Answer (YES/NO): YES